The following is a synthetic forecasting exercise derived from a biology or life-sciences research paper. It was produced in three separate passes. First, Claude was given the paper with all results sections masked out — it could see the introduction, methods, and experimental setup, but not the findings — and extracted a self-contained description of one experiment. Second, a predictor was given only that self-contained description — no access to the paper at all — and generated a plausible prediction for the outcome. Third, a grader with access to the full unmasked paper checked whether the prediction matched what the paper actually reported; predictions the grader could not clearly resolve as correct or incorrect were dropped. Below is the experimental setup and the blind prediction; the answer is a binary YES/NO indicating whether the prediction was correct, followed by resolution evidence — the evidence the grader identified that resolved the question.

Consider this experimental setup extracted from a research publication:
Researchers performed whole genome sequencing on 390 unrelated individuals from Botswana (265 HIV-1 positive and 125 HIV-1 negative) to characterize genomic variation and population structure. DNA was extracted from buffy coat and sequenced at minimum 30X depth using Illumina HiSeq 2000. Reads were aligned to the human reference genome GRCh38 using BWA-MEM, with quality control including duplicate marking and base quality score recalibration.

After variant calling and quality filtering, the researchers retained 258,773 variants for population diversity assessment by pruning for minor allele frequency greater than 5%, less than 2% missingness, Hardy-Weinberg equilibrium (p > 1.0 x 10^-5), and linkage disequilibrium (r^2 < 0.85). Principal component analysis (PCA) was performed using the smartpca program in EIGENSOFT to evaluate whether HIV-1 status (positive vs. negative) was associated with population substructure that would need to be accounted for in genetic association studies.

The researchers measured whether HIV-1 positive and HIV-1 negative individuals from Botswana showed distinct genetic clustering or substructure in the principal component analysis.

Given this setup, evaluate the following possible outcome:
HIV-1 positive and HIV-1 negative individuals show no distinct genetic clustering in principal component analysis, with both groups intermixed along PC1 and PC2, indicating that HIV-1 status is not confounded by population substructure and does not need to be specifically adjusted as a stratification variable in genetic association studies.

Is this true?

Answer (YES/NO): YES